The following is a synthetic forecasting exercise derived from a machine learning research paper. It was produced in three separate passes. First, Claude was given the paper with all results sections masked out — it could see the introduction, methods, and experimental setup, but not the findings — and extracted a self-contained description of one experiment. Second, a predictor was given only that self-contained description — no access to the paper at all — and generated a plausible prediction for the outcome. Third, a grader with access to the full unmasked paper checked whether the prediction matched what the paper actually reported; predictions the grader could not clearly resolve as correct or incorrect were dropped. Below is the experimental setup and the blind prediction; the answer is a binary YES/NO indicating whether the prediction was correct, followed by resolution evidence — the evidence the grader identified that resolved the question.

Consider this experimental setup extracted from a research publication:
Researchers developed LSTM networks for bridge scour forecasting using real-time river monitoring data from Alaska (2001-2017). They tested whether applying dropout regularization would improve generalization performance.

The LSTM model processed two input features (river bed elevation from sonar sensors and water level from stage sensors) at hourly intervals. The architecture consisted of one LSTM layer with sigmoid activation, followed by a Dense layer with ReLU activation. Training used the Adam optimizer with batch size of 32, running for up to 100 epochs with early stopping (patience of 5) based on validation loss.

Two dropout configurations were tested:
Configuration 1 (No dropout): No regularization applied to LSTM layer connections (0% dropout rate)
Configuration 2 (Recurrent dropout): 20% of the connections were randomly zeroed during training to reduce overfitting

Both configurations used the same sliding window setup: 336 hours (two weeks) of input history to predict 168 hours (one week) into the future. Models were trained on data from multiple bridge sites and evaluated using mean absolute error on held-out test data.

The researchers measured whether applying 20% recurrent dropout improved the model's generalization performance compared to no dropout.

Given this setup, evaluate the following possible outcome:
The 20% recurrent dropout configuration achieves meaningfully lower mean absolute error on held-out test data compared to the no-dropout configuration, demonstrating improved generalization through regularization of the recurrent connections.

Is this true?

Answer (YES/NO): NO